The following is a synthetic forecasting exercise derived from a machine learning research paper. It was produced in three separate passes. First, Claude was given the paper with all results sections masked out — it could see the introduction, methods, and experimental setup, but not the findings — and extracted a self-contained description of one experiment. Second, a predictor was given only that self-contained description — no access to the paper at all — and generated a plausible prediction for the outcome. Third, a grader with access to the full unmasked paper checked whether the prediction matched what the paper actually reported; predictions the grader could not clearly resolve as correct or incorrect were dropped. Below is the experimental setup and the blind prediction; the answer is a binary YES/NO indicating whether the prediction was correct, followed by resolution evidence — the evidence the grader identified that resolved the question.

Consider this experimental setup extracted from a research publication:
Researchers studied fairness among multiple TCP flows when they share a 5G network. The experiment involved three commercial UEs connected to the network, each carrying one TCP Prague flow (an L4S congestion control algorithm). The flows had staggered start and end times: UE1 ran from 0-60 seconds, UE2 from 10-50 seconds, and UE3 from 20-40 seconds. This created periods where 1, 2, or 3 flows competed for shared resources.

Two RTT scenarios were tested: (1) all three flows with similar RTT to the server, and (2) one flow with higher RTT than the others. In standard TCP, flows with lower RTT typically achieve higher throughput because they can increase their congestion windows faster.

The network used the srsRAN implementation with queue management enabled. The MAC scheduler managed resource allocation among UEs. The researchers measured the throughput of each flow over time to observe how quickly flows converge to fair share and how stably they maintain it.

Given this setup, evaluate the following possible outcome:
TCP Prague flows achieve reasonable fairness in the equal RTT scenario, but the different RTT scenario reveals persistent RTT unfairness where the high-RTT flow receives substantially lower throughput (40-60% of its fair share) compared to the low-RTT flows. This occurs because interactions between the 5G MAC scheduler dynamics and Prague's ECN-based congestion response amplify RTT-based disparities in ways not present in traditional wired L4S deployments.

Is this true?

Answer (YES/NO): NO